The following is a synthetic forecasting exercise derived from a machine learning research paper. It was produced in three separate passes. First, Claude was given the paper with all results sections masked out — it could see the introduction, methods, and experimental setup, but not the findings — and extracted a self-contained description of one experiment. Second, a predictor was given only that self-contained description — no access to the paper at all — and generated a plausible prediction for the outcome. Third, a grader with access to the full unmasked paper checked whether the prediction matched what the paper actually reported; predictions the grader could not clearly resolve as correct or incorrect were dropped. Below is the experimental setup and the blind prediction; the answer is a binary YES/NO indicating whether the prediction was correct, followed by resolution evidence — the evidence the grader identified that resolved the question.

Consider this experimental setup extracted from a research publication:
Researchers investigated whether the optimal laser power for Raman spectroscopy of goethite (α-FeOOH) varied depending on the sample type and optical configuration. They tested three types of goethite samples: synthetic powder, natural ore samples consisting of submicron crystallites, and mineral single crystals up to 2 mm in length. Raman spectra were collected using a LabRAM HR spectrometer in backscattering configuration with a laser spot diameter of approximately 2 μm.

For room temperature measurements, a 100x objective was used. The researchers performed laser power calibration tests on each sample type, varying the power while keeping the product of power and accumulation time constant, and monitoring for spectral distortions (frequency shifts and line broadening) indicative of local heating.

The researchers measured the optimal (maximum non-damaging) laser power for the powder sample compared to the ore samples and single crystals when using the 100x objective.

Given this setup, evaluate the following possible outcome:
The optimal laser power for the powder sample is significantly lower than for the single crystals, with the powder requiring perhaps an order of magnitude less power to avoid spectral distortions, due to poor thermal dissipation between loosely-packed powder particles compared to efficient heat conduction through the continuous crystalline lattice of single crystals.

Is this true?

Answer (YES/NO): YES